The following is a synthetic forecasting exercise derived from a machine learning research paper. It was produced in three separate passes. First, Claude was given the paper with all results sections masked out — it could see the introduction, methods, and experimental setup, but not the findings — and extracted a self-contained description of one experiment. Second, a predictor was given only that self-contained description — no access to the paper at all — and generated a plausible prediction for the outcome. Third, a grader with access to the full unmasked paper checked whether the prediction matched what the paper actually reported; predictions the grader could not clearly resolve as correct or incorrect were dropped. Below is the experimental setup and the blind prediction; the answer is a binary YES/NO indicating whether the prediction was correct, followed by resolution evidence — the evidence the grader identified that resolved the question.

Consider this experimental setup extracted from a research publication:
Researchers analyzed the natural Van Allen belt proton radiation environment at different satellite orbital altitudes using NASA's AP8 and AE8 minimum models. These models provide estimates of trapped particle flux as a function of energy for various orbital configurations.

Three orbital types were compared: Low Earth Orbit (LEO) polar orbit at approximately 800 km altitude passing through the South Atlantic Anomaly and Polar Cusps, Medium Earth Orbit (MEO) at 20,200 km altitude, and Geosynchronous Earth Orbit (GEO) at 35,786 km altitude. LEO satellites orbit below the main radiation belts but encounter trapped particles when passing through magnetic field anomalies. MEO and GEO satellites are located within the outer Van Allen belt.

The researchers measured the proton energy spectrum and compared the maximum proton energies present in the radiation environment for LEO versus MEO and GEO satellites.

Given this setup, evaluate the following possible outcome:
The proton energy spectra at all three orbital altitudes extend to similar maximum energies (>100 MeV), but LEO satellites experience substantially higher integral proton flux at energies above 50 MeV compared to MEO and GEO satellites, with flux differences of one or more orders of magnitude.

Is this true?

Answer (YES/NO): NO